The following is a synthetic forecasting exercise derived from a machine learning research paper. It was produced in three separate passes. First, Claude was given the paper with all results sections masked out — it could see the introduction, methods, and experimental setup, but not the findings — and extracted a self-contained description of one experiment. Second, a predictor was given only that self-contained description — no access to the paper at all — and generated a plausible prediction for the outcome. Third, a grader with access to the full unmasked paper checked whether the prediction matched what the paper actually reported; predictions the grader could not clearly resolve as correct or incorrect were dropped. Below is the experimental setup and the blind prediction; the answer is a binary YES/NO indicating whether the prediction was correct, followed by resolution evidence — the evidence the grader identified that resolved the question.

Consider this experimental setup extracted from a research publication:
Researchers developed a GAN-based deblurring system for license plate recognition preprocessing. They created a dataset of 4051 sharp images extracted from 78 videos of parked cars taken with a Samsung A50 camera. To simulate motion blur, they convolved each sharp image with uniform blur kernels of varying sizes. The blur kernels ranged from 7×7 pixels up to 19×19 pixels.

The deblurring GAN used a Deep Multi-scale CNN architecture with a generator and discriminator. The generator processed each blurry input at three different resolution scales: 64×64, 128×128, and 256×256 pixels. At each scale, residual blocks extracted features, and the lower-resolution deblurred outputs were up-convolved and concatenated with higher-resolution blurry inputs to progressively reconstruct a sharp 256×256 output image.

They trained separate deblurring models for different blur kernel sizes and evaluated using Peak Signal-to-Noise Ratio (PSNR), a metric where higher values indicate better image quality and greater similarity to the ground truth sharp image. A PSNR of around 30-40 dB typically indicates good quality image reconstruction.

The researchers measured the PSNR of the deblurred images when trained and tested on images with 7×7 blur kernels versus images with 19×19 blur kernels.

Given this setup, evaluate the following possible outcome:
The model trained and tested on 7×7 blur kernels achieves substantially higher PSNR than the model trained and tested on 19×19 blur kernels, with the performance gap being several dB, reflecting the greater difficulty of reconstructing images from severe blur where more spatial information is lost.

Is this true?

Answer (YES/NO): YES